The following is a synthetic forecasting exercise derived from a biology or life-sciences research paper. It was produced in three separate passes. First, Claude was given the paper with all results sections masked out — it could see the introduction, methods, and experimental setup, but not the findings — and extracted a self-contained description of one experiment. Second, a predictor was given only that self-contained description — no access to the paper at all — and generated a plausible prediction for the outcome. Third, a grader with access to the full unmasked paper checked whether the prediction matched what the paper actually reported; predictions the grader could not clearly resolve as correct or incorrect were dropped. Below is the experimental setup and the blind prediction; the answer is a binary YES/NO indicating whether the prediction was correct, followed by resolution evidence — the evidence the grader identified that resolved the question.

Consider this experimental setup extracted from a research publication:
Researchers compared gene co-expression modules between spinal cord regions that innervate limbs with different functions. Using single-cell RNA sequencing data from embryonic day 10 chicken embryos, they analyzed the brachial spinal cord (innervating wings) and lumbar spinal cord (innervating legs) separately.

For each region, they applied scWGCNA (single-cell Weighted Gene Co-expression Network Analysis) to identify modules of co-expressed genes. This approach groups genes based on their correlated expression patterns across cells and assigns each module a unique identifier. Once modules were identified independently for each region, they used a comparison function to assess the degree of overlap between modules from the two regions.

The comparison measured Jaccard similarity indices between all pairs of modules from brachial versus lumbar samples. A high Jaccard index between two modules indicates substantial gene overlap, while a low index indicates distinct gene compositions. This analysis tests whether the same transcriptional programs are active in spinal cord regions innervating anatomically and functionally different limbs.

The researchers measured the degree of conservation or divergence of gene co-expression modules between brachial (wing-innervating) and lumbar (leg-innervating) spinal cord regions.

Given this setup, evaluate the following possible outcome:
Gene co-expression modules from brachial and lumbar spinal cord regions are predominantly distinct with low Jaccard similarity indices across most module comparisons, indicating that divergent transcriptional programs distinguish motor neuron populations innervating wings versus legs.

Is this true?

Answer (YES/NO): NO